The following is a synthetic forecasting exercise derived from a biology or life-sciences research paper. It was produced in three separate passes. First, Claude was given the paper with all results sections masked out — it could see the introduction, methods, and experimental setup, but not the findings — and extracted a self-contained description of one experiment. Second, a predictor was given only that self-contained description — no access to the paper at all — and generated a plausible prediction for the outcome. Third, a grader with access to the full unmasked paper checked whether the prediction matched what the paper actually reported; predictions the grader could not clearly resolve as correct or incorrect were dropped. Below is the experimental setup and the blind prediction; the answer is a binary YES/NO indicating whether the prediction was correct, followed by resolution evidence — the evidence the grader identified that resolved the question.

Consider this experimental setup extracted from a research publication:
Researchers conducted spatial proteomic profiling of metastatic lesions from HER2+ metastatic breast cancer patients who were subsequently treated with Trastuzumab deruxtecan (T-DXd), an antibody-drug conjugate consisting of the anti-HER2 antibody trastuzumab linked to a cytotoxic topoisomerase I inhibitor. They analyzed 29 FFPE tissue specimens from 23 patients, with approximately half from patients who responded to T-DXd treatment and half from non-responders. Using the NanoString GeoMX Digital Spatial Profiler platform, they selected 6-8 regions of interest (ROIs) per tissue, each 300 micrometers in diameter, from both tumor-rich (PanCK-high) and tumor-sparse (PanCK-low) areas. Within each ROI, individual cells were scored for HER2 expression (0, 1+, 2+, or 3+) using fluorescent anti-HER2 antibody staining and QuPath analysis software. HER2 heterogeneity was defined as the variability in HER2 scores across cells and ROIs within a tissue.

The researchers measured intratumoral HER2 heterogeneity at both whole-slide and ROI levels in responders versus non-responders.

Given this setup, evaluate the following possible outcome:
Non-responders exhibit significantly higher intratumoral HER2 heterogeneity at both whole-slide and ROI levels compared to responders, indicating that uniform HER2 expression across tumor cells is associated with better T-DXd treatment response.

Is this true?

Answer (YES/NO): YES